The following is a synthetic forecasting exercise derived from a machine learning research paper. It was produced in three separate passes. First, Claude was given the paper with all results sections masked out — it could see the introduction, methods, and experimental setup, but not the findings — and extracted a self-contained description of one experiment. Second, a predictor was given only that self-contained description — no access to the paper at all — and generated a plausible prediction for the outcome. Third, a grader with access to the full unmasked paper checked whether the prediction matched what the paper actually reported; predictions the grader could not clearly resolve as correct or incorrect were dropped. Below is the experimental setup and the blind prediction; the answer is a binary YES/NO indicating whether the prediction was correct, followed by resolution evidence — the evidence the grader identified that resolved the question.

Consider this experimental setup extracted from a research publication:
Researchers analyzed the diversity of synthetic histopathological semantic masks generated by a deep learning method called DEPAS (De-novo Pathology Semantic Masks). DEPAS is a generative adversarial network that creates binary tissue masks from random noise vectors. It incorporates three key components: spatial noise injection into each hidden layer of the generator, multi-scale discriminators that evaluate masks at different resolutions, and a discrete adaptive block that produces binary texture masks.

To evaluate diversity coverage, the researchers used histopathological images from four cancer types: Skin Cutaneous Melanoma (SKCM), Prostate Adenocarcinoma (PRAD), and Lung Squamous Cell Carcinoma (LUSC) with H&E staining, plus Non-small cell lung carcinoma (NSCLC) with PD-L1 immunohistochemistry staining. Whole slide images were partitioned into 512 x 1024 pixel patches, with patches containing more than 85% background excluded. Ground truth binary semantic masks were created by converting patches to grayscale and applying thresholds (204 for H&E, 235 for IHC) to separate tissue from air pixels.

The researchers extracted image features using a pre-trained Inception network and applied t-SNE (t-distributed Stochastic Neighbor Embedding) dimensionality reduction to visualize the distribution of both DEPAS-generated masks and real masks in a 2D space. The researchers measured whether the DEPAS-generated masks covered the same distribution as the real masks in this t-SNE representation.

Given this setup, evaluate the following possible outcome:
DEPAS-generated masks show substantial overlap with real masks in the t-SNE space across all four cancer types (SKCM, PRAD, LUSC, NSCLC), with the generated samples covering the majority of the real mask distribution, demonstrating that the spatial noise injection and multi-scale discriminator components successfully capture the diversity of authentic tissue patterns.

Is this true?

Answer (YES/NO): NO